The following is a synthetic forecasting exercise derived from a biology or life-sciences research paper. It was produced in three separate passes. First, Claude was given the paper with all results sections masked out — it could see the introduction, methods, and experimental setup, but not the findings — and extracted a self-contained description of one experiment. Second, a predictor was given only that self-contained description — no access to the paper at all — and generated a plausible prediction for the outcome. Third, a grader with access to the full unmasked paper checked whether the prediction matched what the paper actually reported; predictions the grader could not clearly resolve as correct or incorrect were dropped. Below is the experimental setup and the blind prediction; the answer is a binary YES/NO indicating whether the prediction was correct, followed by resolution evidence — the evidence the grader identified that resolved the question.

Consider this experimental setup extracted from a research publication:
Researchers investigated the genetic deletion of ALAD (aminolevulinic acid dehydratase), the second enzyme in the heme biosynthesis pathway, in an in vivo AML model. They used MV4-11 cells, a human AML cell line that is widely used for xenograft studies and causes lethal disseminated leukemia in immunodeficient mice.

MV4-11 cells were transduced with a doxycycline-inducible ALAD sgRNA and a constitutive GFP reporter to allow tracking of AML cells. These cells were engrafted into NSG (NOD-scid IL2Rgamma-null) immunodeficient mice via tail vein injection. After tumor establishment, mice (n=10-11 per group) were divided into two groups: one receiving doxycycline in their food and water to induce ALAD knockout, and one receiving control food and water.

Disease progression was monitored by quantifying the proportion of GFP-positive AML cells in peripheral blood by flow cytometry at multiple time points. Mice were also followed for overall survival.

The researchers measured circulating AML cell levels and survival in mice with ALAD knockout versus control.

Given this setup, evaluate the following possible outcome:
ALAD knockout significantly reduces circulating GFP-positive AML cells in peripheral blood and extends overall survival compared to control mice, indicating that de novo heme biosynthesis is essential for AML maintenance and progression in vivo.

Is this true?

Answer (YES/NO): YES